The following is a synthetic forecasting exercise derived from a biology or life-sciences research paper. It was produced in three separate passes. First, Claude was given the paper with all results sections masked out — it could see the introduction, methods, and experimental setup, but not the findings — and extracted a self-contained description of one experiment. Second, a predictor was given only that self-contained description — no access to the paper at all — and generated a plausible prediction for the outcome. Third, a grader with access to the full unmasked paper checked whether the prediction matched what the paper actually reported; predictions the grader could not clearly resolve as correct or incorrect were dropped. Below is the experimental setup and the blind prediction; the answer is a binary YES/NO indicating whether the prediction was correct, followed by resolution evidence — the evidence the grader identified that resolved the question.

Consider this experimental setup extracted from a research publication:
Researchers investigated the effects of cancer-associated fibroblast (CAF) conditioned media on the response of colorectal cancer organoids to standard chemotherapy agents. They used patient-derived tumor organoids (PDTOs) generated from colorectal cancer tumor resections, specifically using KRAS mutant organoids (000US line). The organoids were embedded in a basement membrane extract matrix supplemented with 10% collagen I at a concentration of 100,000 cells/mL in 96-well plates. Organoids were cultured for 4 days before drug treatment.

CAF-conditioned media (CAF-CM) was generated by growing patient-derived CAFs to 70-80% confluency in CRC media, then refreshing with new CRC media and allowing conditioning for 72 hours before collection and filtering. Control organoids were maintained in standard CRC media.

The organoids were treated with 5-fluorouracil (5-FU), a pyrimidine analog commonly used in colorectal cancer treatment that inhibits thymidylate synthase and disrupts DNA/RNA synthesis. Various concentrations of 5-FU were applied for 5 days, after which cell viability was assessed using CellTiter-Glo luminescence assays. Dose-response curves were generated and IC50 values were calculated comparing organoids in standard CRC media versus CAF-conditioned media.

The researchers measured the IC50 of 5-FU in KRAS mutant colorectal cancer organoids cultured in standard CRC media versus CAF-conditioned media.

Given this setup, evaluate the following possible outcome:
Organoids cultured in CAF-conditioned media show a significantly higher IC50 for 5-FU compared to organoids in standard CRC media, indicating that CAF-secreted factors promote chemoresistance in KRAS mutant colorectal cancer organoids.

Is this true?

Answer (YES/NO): NO